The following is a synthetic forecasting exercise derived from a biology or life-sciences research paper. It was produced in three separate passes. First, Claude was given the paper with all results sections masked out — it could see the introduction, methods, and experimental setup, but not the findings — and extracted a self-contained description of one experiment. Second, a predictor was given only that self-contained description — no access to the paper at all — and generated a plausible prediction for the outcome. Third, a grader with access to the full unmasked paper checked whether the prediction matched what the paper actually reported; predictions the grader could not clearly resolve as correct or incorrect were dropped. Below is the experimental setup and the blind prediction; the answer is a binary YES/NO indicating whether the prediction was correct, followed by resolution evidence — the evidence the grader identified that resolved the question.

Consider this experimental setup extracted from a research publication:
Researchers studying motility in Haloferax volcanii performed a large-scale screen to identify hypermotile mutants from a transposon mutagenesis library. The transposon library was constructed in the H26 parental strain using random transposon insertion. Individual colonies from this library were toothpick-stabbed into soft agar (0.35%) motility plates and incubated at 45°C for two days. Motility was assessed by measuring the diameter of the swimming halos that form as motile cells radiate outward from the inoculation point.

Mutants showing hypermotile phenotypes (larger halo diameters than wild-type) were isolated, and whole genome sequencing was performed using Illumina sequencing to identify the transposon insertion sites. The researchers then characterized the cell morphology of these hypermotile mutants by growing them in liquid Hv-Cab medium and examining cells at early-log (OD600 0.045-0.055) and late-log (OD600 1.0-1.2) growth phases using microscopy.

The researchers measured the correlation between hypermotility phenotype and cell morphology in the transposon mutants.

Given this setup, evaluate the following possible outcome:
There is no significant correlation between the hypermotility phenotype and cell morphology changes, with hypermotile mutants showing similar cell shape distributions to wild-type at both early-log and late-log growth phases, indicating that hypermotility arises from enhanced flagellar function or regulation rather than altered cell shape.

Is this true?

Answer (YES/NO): NO